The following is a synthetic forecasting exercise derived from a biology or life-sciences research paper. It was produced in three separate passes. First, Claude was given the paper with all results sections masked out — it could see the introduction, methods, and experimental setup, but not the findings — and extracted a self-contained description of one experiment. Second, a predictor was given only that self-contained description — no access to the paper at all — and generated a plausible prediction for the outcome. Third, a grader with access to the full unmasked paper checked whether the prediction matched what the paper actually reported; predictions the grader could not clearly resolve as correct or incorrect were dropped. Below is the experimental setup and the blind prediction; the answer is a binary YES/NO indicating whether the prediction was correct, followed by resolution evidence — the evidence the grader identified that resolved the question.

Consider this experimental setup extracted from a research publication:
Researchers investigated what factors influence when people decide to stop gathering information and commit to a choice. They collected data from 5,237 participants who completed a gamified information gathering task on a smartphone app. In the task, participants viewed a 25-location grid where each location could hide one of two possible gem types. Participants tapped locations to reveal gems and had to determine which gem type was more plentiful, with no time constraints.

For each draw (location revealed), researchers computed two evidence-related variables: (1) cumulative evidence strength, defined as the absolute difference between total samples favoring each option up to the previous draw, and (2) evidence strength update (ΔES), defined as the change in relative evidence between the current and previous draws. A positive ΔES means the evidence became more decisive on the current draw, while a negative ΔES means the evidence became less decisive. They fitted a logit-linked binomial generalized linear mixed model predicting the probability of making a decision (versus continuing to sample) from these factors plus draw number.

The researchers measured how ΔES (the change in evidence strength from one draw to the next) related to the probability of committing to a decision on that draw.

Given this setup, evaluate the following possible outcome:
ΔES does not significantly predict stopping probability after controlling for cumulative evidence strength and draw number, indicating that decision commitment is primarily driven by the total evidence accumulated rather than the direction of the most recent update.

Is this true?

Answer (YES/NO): NO